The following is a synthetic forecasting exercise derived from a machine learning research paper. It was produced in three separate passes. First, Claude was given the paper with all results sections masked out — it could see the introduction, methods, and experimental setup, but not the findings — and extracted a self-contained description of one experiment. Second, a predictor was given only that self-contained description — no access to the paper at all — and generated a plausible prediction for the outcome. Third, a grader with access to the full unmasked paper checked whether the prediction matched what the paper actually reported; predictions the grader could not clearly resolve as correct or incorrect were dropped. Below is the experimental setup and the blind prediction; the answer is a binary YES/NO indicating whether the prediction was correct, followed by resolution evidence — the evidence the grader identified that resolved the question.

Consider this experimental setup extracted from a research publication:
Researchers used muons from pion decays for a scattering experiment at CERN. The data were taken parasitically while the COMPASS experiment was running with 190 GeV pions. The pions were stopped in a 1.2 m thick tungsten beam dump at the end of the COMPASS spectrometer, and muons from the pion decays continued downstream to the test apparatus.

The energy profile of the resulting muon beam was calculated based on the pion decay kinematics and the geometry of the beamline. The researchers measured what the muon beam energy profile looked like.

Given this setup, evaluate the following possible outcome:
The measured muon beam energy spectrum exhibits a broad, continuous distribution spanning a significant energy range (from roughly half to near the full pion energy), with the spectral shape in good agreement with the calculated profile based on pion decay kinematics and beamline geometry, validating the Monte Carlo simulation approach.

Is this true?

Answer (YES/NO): NO